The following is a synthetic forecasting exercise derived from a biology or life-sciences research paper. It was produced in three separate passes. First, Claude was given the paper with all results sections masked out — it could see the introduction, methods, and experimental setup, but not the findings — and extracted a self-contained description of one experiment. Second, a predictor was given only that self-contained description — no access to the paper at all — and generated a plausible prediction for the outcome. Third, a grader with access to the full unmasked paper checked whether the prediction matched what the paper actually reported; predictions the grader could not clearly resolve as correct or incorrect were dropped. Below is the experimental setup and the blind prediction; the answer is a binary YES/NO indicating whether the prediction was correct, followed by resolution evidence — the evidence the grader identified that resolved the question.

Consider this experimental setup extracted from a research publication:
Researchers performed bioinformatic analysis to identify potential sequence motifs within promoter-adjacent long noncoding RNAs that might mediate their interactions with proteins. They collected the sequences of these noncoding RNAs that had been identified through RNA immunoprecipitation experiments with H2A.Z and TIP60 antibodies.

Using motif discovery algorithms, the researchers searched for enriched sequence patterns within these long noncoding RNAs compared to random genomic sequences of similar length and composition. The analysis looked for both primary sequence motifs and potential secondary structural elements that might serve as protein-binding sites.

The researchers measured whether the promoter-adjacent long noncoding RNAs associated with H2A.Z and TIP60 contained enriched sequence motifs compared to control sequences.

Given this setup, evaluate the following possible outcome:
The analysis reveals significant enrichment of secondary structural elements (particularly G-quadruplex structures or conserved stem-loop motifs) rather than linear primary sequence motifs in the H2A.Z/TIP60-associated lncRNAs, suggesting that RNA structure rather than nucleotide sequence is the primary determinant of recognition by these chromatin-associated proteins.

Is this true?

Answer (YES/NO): NO